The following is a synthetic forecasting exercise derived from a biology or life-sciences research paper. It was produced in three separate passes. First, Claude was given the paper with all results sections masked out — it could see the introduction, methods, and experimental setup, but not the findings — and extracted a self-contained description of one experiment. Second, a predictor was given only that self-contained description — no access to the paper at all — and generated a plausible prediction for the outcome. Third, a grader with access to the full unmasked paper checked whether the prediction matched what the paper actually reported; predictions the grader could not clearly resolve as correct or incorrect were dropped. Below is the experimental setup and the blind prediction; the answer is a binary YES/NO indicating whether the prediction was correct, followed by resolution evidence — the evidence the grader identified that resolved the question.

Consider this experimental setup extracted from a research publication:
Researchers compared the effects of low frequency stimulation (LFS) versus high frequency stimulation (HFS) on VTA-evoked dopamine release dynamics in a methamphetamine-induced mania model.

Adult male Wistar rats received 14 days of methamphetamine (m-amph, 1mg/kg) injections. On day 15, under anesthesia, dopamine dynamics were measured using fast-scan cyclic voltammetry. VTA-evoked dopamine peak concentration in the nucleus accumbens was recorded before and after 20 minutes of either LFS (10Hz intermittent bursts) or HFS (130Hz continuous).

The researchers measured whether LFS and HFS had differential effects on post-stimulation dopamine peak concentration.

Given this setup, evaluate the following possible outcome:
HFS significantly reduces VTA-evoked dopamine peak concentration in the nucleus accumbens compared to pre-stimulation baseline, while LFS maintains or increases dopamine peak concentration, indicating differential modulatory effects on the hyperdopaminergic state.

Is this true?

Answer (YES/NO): NO